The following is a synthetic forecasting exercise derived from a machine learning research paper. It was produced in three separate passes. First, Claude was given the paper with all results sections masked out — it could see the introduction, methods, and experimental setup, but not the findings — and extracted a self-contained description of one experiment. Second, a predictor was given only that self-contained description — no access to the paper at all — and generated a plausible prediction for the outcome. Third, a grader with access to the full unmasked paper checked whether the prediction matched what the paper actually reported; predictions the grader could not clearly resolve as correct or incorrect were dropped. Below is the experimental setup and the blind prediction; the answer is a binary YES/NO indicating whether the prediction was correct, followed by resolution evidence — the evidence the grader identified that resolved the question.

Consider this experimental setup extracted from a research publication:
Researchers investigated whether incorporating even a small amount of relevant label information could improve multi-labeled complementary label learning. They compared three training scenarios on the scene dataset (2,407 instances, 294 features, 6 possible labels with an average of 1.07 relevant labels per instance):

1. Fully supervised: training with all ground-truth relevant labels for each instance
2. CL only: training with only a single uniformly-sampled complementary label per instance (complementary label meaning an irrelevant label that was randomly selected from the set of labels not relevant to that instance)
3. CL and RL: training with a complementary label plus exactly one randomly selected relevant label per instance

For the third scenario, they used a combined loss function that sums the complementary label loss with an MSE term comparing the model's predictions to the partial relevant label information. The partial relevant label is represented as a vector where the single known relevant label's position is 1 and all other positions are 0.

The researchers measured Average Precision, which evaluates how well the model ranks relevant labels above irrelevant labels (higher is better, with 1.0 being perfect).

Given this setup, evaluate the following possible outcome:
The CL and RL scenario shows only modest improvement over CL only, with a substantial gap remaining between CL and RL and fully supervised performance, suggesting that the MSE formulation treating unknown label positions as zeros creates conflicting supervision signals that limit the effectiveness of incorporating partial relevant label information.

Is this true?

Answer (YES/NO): NO